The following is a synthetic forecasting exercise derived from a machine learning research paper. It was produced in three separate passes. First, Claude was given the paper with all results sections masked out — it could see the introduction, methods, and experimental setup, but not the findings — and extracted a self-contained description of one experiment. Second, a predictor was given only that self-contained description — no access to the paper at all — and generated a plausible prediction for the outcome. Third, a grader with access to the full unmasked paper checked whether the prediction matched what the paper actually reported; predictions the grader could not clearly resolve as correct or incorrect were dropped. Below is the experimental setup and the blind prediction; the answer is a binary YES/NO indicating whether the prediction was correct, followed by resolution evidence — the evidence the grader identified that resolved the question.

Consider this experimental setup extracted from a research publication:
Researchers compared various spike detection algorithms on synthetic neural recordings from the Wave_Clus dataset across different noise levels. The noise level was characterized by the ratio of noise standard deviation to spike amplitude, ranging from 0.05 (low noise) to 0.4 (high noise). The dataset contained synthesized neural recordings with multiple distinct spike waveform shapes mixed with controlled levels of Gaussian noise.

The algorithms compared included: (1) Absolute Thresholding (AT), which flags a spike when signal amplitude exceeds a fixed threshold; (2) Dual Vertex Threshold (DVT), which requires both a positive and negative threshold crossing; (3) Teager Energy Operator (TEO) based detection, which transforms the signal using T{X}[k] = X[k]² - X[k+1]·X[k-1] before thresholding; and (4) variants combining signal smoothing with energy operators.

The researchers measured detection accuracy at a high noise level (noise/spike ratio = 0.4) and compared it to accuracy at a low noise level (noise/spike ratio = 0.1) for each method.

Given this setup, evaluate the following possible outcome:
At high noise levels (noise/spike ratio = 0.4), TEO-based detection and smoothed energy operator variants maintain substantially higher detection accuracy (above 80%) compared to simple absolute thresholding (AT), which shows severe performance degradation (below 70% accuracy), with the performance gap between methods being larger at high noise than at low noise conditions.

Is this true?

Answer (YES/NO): NO